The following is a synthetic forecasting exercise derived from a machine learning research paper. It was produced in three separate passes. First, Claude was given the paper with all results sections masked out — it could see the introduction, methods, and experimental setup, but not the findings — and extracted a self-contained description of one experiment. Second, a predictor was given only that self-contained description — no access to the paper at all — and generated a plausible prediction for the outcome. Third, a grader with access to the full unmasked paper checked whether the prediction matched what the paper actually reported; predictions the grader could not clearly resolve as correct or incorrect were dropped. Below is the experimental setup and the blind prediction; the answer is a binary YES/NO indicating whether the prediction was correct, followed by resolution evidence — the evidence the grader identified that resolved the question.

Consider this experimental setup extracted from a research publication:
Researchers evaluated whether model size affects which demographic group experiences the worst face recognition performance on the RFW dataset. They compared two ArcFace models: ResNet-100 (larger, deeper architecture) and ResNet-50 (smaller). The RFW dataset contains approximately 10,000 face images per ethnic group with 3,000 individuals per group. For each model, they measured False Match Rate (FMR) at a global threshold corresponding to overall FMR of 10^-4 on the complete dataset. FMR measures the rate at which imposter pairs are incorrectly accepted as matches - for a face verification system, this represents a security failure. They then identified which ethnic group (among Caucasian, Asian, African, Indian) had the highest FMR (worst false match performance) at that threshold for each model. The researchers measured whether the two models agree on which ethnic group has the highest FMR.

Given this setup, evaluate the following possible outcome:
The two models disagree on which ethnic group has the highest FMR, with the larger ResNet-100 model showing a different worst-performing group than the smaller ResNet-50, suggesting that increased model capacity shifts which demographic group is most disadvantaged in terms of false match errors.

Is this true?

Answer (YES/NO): NO